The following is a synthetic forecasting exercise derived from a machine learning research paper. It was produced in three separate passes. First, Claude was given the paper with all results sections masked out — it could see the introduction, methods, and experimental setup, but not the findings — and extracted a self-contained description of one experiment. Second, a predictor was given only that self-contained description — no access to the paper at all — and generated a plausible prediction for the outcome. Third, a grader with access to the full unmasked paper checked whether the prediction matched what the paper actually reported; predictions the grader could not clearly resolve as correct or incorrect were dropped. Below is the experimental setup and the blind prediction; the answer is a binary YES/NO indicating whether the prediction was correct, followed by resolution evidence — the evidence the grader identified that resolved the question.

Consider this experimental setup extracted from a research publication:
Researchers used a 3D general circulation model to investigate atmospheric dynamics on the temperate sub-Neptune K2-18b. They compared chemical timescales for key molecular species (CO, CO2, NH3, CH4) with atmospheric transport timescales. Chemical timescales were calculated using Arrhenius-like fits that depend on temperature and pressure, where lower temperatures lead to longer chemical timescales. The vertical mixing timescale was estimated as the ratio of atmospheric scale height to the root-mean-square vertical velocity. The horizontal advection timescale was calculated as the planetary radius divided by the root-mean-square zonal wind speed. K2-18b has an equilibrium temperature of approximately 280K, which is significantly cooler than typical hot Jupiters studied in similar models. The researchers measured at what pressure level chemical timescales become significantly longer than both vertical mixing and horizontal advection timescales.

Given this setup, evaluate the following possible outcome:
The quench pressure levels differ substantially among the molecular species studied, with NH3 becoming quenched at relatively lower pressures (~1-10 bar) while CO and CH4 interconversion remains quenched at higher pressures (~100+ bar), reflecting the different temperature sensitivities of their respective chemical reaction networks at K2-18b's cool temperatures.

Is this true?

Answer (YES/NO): NO